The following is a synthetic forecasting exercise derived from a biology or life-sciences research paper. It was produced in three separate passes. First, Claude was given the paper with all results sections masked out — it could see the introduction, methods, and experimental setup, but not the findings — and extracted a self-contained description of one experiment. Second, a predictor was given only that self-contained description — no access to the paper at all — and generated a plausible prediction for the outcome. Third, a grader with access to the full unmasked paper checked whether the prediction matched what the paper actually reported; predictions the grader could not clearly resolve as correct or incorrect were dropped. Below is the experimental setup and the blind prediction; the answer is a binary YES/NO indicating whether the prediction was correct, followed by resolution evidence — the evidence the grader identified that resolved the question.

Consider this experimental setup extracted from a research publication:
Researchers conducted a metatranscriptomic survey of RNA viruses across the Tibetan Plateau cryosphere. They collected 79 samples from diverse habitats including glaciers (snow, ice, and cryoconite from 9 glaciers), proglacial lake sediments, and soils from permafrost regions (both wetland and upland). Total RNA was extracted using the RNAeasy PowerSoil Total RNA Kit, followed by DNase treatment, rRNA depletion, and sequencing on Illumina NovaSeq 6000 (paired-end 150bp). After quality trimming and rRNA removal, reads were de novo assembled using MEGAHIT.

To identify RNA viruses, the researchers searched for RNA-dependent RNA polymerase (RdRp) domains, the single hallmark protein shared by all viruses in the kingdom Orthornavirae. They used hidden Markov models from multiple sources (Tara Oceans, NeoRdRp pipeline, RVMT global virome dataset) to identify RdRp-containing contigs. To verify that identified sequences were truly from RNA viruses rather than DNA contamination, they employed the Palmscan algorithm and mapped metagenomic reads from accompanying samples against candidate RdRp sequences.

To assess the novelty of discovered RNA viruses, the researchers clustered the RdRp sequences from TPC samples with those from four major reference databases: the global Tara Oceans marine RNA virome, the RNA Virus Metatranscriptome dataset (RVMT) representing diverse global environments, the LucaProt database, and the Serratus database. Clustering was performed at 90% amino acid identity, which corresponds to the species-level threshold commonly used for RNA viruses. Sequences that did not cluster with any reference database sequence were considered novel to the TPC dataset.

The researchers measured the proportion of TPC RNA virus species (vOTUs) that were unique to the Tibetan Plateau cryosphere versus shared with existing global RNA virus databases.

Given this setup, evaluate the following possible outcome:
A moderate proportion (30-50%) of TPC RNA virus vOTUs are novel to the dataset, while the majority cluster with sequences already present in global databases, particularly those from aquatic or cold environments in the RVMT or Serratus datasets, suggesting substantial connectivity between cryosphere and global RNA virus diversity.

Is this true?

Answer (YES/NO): NO